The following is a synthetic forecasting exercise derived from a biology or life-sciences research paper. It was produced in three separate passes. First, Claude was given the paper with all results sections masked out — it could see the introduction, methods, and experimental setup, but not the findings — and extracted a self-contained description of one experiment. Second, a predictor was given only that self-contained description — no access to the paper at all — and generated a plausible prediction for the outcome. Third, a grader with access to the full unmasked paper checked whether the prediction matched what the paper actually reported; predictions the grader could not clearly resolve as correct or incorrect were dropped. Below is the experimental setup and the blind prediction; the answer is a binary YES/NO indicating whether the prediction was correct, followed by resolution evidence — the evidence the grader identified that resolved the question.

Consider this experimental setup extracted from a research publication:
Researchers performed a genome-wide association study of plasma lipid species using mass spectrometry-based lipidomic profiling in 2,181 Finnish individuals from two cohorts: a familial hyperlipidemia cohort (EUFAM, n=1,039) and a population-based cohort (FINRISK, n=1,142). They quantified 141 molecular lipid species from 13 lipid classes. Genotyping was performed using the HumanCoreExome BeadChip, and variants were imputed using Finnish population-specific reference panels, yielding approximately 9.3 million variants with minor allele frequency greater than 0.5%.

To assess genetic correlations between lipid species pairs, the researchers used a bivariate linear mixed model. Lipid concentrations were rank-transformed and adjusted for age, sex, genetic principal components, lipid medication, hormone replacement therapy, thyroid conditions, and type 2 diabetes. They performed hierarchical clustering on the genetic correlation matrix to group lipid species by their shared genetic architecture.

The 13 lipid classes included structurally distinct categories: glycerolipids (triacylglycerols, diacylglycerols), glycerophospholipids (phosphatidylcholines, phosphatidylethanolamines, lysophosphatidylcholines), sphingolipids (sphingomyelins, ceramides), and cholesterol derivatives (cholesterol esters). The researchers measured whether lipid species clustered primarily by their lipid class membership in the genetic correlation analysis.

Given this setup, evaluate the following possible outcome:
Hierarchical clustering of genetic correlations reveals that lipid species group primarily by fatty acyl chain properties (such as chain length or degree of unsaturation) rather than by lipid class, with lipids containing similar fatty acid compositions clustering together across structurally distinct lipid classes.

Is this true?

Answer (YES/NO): YES